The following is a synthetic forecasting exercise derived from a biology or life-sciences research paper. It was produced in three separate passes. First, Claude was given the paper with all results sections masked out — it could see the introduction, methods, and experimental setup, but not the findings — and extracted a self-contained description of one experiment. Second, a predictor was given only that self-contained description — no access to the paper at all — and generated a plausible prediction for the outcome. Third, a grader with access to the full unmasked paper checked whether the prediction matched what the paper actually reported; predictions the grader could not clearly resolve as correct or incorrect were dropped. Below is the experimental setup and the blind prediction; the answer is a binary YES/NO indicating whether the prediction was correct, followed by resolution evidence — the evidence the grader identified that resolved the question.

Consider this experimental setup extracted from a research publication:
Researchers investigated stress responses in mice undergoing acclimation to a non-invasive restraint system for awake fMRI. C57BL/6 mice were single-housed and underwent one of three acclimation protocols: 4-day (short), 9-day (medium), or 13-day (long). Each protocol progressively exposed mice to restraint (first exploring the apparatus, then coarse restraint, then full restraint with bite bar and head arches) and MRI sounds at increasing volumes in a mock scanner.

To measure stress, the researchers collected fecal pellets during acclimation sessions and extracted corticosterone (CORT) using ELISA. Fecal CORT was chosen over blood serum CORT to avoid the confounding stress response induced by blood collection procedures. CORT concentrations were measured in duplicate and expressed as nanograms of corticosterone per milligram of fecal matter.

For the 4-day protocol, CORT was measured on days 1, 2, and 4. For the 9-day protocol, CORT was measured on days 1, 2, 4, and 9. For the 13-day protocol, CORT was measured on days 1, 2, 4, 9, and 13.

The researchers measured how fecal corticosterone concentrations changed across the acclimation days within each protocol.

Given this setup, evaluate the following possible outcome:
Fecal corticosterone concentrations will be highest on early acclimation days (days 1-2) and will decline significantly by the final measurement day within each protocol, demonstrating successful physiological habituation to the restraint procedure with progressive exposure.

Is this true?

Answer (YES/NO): NO